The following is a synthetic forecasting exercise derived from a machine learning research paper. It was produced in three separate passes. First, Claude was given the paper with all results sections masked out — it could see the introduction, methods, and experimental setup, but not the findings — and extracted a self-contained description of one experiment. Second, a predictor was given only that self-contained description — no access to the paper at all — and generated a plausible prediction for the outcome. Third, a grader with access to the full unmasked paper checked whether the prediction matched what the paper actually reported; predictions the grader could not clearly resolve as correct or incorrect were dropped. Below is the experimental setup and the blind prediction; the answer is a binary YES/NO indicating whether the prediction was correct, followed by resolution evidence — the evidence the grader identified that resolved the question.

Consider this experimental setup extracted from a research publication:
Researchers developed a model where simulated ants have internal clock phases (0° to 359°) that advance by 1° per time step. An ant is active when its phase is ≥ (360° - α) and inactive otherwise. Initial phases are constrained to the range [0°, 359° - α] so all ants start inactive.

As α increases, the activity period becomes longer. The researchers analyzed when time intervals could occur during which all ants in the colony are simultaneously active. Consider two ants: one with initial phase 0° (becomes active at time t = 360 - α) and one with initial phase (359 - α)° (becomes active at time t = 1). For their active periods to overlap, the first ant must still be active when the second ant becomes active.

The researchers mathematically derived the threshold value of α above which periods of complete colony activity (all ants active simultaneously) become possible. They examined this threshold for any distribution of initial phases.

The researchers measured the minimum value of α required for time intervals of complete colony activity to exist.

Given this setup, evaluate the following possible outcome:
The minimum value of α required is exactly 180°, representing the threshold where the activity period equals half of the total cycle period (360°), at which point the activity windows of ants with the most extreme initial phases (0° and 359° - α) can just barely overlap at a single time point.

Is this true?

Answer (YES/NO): YES